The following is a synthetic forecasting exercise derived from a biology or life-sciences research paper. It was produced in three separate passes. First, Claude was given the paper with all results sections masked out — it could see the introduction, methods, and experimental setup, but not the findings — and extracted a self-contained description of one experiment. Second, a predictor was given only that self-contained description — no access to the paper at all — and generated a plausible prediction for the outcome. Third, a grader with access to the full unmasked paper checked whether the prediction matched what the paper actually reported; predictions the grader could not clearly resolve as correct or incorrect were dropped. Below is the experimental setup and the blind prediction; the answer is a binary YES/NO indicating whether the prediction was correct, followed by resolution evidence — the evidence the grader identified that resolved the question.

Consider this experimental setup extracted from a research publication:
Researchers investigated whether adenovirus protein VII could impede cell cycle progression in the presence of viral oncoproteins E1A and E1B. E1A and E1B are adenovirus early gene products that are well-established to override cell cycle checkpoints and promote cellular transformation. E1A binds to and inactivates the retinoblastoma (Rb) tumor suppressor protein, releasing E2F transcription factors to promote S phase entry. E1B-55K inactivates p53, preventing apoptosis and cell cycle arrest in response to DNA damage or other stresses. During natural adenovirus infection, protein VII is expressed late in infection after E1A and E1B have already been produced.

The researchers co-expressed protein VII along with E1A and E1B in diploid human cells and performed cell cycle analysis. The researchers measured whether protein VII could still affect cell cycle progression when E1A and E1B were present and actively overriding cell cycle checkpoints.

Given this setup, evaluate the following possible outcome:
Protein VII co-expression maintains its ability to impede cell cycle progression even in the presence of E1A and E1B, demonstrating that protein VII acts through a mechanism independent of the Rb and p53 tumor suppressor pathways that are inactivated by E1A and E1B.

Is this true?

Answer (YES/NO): YES